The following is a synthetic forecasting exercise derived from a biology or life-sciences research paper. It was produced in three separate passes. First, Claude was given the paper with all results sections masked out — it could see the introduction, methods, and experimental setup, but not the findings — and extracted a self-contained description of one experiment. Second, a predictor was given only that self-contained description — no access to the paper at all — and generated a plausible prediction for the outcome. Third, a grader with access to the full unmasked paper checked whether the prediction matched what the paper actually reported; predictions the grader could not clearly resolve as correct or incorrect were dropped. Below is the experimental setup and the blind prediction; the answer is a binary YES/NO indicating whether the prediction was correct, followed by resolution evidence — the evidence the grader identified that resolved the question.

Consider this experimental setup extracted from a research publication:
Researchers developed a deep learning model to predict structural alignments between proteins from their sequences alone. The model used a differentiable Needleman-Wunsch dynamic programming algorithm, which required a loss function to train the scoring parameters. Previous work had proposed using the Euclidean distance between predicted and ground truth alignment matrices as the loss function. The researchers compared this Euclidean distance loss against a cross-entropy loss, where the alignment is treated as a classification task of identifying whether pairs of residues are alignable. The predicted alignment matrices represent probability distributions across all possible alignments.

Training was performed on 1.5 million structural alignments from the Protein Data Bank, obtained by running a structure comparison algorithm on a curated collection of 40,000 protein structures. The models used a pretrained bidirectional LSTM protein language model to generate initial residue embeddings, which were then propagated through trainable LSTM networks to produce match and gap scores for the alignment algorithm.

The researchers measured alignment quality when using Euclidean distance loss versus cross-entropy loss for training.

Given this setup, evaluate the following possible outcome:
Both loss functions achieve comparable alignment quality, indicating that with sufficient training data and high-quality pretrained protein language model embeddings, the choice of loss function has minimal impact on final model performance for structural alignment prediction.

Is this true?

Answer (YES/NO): NO